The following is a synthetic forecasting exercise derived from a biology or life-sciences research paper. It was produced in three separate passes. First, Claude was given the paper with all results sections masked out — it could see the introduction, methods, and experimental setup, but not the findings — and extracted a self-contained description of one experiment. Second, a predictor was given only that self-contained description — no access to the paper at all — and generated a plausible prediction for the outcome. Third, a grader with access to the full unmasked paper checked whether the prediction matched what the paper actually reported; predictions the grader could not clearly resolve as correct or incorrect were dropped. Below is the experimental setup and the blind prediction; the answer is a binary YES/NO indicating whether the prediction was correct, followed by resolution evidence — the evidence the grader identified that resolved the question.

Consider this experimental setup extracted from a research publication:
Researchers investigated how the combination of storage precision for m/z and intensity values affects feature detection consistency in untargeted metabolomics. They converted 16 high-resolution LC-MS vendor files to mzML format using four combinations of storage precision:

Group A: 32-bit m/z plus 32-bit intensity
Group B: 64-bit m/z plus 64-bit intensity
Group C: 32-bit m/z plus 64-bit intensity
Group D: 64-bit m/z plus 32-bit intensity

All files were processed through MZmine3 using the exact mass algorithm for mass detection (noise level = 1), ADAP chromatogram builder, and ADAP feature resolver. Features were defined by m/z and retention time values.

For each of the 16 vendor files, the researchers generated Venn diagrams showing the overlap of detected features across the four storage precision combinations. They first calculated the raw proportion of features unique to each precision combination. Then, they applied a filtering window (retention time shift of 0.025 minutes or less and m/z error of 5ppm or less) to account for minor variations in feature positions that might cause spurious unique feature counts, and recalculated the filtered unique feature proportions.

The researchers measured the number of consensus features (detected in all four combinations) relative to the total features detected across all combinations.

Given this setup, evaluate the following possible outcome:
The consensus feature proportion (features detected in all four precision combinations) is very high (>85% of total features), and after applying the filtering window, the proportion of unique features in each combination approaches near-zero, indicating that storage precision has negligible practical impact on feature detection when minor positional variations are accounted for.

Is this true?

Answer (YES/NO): YES